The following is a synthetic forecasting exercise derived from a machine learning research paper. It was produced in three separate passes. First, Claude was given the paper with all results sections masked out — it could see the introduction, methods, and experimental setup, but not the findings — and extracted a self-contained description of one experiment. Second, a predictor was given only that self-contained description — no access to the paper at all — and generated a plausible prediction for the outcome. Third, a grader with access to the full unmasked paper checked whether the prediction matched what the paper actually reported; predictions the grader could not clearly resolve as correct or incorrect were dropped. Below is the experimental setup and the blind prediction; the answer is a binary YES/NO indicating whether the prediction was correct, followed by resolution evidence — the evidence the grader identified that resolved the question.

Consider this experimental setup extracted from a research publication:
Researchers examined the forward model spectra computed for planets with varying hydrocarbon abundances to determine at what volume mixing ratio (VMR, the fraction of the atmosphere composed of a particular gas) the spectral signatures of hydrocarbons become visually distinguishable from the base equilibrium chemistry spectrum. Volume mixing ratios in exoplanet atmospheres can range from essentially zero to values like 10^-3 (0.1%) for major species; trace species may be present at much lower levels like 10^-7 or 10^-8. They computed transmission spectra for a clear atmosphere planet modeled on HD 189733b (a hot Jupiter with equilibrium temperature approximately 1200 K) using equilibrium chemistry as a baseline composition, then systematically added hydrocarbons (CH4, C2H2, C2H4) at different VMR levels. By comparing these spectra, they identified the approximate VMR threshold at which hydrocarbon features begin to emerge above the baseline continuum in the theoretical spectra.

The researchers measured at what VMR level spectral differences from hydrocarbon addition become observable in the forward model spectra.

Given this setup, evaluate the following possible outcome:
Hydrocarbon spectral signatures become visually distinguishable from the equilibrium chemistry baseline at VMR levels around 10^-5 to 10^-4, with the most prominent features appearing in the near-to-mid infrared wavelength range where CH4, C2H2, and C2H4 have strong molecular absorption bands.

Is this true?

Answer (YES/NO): NO